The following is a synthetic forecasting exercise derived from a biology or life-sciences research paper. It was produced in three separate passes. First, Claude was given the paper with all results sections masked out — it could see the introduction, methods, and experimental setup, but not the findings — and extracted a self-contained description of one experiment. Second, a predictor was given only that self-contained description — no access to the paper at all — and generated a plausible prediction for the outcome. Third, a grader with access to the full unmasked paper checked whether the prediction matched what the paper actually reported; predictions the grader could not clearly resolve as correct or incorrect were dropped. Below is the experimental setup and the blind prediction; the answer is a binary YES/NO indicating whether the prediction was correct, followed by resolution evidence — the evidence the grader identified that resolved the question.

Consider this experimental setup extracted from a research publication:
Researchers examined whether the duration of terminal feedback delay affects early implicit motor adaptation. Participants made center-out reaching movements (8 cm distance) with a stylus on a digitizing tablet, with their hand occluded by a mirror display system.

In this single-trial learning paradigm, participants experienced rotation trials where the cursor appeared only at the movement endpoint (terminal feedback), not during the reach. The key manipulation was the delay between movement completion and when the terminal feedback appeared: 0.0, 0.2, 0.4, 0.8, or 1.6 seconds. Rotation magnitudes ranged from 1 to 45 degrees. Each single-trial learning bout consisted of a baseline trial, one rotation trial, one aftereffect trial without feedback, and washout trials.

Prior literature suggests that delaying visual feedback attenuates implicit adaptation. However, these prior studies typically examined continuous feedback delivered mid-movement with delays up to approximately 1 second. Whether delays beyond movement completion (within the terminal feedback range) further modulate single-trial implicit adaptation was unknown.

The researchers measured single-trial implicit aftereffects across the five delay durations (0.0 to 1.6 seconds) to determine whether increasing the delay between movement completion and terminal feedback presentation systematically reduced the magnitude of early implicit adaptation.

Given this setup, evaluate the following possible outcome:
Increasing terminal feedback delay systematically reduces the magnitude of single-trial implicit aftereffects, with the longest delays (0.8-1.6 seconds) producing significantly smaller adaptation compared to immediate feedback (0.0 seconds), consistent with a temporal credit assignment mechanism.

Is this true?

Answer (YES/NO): NO